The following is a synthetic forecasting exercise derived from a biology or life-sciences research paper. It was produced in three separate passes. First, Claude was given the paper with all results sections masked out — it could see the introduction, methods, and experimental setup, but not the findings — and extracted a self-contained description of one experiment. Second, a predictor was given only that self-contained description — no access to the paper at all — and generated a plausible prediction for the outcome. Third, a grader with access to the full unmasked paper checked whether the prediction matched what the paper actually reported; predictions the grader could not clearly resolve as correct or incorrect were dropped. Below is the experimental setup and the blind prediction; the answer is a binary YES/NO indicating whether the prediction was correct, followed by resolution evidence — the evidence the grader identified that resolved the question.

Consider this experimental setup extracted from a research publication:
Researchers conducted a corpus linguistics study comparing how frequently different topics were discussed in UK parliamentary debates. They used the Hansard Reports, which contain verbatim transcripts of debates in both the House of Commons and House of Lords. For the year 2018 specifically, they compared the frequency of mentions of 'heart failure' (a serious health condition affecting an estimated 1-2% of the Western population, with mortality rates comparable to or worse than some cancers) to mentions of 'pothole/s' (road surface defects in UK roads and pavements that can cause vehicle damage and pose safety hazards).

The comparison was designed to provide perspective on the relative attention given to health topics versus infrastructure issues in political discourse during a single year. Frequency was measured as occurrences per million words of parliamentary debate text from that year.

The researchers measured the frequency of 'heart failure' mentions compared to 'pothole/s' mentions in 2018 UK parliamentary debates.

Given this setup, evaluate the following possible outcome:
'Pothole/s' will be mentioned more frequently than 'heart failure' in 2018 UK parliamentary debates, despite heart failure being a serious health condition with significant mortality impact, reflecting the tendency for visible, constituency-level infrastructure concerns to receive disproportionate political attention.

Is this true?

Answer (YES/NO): YES